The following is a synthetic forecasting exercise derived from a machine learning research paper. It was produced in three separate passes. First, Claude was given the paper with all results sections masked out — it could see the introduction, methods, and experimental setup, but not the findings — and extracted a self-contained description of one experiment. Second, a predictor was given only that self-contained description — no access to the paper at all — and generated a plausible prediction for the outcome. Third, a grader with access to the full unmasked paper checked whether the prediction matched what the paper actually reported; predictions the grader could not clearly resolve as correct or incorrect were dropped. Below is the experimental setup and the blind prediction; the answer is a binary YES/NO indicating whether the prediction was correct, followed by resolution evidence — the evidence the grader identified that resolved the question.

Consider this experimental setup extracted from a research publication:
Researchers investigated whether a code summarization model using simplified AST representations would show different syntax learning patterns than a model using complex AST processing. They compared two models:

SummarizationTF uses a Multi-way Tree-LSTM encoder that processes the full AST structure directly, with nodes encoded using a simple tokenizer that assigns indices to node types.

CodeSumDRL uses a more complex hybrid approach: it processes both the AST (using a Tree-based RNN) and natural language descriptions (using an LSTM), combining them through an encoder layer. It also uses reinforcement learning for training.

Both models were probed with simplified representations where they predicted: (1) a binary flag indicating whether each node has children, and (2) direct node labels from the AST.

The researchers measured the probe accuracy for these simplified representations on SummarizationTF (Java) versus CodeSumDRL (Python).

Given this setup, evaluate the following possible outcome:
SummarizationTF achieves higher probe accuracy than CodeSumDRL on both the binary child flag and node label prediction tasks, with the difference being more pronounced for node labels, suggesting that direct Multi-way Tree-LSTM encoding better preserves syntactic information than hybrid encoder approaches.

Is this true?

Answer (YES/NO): NO